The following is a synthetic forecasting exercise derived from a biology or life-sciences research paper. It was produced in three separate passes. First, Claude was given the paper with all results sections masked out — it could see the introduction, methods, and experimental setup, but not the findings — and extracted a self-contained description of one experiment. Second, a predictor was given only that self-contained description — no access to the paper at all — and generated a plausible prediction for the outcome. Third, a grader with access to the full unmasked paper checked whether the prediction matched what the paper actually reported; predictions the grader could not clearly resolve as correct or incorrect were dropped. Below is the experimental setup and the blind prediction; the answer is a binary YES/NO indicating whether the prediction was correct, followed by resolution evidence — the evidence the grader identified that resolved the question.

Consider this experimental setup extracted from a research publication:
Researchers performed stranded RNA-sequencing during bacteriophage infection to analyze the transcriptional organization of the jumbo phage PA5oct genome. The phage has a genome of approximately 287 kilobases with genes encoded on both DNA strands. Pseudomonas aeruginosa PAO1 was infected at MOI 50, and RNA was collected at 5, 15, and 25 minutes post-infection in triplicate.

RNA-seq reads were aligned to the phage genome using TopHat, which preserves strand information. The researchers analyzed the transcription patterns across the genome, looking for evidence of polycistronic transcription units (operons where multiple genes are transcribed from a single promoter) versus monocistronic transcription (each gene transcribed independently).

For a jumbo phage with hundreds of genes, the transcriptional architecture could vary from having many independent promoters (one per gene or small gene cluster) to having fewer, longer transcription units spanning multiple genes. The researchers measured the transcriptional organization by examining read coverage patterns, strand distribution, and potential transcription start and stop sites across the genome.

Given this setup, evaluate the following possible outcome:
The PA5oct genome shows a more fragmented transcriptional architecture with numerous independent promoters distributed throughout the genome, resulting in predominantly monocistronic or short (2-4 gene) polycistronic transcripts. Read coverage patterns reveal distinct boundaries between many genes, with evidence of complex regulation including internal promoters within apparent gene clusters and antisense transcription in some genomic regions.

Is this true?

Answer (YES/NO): NO